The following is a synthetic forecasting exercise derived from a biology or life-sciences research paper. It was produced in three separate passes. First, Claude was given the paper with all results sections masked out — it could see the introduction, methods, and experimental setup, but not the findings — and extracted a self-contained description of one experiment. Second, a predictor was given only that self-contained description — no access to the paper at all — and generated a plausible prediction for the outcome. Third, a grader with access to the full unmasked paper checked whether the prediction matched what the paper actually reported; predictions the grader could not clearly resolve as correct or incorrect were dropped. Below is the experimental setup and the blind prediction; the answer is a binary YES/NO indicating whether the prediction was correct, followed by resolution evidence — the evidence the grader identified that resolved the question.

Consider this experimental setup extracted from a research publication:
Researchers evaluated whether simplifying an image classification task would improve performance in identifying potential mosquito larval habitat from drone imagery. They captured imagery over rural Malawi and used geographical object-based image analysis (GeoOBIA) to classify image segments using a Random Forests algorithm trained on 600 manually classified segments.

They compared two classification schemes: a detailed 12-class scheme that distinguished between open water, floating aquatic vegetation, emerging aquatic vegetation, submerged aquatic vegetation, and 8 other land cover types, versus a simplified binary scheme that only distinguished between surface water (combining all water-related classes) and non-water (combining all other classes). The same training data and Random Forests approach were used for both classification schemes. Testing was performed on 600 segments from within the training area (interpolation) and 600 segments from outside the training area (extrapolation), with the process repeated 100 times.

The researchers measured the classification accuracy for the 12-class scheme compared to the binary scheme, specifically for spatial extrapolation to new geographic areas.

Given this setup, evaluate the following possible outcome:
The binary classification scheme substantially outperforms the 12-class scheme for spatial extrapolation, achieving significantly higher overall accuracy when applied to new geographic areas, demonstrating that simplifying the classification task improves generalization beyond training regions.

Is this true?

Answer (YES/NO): YES